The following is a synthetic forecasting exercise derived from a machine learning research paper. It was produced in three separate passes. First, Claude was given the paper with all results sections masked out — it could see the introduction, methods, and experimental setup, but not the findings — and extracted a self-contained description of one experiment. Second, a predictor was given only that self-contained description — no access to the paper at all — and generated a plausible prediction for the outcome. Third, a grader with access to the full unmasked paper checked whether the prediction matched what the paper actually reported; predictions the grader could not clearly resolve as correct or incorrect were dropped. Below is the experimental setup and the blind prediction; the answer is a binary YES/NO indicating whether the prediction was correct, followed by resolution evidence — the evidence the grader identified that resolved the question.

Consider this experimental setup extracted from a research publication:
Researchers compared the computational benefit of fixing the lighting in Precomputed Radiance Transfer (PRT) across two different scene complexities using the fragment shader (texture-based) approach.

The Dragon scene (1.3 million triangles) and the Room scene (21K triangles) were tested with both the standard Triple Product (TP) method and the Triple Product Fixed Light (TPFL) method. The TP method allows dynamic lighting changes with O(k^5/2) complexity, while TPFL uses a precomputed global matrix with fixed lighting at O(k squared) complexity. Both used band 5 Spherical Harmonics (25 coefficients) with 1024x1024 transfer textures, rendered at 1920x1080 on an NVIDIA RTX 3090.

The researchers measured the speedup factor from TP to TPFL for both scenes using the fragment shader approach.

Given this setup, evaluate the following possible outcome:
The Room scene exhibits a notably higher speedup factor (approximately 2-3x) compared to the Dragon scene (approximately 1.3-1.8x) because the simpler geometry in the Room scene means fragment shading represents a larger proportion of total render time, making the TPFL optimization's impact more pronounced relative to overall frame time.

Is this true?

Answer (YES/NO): NO